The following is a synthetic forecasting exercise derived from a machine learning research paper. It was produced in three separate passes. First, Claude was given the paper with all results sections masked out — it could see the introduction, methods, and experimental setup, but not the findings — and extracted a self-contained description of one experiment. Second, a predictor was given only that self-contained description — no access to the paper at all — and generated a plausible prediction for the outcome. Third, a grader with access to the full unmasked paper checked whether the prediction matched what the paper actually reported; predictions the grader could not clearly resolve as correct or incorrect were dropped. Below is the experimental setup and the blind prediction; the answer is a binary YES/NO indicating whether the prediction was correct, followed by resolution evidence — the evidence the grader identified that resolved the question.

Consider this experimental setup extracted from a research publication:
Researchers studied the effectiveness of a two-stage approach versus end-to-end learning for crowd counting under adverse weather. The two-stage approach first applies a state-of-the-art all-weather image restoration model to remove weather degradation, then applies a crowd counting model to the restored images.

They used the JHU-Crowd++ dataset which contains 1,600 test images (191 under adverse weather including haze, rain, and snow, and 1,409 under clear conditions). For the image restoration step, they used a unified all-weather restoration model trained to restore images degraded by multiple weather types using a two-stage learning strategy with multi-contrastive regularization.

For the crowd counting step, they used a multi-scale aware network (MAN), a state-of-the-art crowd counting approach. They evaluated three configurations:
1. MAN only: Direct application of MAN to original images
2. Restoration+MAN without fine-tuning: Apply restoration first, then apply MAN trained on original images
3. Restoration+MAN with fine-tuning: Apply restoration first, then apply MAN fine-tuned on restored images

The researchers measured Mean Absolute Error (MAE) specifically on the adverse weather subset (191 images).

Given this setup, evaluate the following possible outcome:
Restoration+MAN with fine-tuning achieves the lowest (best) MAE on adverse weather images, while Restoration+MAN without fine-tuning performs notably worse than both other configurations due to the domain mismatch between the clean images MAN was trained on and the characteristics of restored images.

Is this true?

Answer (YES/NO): NO